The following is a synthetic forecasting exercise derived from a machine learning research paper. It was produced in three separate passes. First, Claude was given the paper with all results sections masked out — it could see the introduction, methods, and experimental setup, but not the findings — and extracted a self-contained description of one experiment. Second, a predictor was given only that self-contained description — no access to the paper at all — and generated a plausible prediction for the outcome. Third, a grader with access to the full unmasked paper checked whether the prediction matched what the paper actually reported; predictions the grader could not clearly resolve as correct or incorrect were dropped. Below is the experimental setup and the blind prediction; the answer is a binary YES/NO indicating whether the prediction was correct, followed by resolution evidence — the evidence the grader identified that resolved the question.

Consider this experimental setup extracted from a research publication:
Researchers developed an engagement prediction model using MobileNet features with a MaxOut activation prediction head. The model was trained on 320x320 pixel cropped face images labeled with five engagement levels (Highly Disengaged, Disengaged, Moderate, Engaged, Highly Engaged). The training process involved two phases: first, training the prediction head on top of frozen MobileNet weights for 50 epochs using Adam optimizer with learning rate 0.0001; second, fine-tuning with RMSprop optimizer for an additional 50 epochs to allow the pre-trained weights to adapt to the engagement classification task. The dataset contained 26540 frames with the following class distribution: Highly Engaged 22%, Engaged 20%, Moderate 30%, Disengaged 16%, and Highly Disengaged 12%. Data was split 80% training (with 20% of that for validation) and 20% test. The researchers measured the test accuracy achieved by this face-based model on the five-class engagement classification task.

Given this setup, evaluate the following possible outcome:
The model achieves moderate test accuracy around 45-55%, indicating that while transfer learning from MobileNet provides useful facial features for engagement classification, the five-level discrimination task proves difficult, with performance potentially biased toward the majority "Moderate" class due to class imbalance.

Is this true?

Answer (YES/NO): NO